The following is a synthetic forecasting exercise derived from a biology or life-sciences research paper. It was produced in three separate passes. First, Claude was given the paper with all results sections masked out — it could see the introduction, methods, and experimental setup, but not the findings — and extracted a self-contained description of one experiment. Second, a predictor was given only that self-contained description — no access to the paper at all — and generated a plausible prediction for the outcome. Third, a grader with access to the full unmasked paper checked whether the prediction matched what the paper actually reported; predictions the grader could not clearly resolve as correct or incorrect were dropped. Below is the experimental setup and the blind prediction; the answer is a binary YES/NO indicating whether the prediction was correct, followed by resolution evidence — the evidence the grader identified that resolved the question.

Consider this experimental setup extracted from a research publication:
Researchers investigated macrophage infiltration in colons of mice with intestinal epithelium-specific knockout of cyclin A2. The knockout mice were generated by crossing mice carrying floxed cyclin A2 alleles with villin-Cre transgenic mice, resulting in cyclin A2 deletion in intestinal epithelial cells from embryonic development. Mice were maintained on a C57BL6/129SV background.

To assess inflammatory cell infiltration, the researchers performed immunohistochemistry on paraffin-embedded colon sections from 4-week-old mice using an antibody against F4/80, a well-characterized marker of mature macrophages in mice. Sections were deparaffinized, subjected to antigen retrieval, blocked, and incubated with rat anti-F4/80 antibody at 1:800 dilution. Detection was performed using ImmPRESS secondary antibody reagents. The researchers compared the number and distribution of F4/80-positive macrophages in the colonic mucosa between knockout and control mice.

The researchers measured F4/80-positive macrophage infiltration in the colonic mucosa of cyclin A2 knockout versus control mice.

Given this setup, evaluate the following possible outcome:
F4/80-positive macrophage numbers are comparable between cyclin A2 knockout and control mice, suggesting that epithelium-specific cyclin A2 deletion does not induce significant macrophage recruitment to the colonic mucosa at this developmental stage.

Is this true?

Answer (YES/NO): NO